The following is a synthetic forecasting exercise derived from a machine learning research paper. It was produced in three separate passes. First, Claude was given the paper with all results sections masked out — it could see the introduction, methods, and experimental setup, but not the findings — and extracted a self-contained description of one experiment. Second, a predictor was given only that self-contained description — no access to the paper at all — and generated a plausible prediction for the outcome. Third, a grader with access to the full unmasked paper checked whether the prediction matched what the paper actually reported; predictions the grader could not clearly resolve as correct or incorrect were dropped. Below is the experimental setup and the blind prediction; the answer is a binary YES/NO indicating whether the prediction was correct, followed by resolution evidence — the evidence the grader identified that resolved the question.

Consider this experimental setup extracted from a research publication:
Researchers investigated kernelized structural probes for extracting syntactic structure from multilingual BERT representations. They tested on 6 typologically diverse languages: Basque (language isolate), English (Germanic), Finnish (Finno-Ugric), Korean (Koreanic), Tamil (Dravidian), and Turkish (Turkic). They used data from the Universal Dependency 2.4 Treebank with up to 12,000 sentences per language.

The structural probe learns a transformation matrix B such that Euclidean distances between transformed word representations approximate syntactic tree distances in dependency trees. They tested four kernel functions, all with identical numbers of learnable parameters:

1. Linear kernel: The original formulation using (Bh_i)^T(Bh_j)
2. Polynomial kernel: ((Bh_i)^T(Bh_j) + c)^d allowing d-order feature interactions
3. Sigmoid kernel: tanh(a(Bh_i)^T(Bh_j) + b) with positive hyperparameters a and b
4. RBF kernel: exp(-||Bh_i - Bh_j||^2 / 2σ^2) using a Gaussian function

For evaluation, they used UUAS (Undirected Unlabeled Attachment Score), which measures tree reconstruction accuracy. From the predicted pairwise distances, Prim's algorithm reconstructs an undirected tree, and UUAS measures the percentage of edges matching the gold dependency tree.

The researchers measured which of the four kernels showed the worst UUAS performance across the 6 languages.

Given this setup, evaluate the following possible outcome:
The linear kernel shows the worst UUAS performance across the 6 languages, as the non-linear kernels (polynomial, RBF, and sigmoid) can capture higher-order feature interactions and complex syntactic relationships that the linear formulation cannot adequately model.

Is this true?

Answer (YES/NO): NO